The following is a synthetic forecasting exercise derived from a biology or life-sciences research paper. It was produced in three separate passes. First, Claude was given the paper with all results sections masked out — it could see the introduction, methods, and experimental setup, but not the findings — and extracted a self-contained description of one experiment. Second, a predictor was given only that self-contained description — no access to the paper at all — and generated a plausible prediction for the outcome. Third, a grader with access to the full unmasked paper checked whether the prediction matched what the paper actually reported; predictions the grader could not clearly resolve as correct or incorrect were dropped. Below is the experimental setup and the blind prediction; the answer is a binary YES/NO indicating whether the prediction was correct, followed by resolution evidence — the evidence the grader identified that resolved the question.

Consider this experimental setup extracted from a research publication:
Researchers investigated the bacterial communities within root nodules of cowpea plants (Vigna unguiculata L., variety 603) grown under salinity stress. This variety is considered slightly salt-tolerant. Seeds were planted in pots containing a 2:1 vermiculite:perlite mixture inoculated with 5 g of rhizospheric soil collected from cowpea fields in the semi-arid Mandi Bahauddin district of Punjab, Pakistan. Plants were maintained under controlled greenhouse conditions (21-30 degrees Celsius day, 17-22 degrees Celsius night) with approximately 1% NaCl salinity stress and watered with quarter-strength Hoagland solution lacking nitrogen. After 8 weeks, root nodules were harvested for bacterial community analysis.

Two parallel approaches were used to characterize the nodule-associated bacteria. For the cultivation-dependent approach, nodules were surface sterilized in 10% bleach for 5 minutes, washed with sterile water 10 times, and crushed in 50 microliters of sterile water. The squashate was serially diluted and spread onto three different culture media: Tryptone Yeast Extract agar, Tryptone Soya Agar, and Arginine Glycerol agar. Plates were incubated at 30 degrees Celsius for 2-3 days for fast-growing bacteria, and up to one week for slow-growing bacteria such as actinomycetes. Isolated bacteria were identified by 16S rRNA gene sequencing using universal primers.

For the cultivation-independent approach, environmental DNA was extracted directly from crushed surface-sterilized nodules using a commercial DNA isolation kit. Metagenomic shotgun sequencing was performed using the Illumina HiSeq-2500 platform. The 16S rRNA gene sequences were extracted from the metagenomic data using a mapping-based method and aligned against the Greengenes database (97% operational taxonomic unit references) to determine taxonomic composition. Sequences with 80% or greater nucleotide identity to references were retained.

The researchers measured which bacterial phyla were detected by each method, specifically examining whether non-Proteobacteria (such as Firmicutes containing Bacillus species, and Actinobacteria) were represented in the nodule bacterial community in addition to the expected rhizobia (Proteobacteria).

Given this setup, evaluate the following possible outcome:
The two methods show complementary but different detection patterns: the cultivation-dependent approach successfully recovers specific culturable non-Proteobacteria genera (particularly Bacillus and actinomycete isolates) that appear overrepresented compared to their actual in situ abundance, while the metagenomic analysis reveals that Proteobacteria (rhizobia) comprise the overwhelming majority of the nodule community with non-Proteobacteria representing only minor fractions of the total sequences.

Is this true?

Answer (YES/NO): NO